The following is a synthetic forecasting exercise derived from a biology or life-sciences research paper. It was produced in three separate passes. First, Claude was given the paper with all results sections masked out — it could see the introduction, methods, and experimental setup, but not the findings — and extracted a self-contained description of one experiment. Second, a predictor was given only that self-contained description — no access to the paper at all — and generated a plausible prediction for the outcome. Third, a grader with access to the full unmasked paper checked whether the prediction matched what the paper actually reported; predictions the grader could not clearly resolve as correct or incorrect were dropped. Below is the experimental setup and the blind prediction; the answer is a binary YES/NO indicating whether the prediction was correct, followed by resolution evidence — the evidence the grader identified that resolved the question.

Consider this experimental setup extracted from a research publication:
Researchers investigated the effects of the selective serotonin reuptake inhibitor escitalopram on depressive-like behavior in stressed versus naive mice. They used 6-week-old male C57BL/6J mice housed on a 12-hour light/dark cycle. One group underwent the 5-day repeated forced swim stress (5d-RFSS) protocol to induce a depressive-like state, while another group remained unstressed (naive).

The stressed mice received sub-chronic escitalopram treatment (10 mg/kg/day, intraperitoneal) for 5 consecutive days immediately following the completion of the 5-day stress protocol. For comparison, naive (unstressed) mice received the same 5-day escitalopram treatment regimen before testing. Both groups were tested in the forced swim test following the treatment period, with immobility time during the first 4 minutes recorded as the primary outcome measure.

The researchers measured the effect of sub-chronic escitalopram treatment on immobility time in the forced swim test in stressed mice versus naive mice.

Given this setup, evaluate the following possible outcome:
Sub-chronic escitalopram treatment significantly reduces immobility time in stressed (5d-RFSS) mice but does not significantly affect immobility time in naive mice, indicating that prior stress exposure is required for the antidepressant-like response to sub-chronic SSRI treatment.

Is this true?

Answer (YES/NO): NO